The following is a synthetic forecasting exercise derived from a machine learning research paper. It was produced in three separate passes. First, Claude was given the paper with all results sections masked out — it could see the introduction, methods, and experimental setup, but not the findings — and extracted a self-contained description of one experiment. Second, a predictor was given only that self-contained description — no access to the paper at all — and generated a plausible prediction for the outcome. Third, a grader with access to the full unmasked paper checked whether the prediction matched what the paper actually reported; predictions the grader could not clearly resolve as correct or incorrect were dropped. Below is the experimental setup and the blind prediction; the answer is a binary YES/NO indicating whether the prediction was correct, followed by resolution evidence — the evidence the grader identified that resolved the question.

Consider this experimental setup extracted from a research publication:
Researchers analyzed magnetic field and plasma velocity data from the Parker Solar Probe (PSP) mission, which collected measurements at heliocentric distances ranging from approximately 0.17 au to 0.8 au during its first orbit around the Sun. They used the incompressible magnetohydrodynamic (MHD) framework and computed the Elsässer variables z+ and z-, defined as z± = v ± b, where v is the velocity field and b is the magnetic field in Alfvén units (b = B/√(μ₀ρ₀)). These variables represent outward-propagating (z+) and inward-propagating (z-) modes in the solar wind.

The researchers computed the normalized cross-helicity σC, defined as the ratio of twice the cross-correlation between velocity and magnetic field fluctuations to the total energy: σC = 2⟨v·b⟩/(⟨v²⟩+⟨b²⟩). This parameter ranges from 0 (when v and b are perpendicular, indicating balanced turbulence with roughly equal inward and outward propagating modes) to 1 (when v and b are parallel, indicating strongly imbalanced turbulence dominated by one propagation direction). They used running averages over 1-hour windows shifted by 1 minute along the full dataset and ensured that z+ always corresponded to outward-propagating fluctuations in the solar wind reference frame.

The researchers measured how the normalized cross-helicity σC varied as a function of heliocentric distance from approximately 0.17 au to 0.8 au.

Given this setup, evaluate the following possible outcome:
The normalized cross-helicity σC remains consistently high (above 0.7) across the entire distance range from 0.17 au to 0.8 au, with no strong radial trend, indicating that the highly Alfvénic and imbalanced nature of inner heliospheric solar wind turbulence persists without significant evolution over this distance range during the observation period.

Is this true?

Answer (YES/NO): NO